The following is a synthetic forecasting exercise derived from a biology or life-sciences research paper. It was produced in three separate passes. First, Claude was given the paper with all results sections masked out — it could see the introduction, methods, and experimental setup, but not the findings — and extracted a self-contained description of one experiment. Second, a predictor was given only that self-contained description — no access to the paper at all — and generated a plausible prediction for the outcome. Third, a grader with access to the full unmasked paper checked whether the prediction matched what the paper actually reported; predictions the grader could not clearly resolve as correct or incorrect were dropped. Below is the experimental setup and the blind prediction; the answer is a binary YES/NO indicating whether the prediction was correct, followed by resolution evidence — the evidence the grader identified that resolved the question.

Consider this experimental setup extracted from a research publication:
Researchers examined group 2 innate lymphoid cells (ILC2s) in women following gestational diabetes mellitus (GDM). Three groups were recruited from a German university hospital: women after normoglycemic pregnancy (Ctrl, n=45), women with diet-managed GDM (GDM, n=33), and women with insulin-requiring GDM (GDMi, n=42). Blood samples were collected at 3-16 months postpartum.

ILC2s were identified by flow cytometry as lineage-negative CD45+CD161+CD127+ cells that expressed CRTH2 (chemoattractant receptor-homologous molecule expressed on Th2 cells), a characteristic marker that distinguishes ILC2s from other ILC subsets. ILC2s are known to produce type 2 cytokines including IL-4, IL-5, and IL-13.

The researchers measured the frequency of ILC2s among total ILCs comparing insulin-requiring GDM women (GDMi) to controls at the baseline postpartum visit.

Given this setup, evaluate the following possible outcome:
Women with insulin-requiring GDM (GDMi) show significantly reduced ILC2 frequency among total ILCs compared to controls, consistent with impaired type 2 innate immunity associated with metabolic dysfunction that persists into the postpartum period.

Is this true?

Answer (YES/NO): NO